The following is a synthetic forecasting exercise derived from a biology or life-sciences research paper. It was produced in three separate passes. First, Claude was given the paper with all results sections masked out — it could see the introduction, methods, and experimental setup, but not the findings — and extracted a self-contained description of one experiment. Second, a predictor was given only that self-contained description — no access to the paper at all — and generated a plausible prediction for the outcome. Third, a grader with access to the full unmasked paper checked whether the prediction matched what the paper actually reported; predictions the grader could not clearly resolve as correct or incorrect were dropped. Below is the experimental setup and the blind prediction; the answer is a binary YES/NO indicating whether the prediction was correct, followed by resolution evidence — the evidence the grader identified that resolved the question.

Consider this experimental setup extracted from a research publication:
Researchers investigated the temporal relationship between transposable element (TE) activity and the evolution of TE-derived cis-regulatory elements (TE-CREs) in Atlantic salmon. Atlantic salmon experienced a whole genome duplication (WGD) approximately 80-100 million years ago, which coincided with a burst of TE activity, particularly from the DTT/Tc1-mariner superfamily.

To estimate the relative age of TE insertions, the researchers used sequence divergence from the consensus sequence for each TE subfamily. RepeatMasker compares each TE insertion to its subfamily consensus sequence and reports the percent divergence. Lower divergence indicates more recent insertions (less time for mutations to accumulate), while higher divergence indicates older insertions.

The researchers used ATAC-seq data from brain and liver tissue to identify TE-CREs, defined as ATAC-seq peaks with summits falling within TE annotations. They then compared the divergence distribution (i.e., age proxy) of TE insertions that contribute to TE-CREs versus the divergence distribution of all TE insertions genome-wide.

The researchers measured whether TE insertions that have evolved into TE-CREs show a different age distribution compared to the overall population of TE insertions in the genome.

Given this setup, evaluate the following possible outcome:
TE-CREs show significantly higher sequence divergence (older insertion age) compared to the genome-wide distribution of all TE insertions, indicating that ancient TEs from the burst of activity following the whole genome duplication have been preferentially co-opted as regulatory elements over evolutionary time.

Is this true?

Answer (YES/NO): NO